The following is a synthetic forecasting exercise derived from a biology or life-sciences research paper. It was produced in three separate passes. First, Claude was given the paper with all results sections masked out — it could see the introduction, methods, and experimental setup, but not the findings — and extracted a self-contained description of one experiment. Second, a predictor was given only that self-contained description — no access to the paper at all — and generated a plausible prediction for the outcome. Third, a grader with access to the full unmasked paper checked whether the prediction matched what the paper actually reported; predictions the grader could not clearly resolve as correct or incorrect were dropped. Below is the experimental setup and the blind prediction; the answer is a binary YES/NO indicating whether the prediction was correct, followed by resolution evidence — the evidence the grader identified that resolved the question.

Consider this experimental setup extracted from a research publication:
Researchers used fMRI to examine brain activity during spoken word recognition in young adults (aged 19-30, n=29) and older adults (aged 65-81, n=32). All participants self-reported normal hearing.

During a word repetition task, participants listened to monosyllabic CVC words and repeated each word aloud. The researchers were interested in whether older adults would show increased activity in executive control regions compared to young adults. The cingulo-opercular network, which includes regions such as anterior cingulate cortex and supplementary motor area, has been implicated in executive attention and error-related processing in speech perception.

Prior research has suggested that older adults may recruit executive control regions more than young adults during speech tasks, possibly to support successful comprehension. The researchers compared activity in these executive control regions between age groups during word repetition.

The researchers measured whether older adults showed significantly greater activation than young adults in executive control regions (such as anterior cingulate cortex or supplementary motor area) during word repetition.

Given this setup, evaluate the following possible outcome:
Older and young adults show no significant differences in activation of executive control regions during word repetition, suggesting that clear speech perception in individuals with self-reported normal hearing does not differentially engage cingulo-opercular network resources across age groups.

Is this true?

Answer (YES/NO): YES